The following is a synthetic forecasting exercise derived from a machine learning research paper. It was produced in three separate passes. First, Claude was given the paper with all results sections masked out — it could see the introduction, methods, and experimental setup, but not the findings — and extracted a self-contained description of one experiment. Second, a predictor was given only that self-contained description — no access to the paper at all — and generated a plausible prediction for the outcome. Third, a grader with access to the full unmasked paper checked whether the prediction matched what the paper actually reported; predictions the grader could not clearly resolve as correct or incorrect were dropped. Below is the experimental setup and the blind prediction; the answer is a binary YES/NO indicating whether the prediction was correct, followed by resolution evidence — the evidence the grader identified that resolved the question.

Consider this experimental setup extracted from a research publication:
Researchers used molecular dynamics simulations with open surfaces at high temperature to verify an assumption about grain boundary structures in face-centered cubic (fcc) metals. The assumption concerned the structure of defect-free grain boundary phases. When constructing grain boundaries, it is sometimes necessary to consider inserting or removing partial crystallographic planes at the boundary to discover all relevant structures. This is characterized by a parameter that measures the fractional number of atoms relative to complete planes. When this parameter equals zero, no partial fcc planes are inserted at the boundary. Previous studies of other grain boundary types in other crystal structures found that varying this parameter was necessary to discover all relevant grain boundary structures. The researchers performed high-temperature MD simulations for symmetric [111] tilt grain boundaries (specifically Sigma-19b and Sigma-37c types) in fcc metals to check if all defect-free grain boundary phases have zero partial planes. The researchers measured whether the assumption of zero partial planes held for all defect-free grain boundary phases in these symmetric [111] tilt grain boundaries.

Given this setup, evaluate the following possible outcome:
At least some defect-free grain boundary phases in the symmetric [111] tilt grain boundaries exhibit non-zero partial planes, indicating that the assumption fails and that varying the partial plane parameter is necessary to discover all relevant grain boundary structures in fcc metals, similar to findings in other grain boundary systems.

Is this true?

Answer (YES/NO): NO